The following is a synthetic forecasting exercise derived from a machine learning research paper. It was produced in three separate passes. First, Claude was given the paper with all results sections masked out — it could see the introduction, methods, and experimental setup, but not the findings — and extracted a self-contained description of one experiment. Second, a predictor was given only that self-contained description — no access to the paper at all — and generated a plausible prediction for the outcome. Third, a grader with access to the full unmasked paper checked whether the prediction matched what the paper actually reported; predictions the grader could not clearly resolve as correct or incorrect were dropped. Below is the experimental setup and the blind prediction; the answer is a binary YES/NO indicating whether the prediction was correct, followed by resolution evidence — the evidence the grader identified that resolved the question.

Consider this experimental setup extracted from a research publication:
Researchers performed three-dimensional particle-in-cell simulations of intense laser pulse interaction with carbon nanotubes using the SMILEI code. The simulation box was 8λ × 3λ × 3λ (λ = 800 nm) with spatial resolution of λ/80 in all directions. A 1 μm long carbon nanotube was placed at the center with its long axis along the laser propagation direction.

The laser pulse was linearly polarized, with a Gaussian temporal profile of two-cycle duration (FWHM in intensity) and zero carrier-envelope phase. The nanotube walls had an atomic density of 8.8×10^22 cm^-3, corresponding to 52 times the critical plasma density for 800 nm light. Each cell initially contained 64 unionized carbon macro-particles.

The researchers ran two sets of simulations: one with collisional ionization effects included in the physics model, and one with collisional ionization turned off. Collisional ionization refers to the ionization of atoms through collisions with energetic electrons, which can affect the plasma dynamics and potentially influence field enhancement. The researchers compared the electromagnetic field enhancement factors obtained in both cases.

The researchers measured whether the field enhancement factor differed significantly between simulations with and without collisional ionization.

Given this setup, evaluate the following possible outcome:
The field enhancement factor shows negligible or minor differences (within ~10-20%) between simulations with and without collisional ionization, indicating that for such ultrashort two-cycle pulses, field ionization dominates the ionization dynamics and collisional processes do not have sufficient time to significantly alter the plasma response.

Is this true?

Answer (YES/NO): YES